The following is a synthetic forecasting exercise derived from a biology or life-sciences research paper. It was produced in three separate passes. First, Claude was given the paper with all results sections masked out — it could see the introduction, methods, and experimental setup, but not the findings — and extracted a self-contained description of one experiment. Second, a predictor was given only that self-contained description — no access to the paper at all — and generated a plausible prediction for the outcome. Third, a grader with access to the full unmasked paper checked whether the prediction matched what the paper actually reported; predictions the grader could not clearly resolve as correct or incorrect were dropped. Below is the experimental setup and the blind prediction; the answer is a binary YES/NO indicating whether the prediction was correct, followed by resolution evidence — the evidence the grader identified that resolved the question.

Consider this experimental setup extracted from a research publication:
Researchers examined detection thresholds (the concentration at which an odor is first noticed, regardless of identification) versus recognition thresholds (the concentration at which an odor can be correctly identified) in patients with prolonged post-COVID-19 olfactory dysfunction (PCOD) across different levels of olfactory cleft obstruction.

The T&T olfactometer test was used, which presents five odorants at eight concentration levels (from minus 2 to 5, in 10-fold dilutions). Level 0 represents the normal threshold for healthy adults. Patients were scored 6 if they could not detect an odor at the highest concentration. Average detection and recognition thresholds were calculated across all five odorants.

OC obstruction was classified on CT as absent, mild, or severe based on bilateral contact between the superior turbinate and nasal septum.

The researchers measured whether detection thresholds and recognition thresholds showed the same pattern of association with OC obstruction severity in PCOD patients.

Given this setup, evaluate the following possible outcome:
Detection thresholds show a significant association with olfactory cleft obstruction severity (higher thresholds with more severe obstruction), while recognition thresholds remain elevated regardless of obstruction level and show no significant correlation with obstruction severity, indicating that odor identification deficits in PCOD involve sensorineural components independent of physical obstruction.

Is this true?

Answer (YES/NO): NO